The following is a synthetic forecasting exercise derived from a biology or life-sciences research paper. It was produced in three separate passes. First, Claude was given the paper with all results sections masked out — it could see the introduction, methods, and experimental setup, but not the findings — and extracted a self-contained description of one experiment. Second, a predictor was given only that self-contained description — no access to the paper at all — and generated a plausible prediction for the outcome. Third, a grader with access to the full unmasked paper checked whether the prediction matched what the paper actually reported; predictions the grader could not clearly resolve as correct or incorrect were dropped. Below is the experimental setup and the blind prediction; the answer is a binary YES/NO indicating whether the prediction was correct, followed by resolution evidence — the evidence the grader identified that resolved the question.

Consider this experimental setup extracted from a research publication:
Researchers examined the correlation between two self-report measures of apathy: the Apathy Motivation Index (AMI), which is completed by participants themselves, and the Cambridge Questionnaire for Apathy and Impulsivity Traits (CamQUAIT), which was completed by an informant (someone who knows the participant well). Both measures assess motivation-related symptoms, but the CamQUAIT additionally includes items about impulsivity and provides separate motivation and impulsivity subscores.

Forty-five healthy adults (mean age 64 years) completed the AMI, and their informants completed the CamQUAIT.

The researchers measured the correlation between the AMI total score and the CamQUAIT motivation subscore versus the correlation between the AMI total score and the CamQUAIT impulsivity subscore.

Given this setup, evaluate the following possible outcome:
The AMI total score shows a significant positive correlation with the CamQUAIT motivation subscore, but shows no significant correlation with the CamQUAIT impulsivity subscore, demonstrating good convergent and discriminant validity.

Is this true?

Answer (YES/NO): YES